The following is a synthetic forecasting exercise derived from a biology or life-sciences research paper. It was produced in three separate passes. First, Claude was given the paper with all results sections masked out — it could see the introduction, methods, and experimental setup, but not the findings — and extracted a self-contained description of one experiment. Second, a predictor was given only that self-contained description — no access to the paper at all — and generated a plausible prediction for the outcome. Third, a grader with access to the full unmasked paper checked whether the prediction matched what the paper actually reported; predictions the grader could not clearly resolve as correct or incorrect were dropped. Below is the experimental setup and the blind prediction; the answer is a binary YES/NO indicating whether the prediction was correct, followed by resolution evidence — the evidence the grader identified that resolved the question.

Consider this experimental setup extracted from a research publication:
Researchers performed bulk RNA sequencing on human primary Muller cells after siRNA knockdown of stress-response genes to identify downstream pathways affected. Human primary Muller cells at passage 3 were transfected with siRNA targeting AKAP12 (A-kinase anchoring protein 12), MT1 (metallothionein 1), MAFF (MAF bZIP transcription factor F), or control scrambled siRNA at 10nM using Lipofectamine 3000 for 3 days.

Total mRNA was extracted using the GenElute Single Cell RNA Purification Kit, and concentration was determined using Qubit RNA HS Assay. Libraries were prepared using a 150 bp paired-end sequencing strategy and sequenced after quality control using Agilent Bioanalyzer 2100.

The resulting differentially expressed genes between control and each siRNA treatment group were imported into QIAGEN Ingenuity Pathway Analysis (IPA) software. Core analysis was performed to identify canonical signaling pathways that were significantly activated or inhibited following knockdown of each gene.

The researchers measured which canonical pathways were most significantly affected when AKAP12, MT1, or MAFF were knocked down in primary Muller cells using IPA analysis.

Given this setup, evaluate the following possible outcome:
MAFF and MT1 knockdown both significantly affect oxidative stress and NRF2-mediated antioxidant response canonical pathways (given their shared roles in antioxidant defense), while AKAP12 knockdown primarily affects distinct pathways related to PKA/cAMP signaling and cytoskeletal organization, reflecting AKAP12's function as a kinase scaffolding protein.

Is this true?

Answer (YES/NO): NO